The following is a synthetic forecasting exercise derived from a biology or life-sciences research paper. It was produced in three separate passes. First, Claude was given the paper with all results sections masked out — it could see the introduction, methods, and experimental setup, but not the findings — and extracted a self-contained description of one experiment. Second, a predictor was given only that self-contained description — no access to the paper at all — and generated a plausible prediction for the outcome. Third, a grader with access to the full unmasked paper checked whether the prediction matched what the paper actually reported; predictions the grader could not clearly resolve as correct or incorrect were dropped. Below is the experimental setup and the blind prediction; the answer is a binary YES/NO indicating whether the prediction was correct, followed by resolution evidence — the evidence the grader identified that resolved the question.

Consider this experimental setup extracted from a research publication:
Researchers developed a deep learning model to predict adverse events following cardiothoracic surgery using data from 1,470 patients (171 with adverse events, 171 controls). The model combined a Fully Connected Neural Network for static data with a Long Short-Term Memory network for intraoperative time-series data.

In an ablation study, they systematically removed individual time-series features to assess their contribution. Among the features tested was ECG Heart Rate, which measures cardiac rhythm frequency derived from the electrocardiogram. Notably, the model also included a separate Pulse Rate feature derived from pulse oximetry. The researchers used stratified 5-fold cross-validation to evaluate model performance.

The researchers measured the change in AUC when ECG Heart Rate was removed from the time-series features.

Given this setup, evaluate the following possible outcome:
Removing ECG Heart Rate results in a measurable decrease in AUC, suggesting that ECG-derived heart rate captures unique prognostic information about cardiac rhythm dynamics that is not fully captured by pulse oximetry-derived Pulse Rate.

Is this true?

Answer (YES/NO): YES